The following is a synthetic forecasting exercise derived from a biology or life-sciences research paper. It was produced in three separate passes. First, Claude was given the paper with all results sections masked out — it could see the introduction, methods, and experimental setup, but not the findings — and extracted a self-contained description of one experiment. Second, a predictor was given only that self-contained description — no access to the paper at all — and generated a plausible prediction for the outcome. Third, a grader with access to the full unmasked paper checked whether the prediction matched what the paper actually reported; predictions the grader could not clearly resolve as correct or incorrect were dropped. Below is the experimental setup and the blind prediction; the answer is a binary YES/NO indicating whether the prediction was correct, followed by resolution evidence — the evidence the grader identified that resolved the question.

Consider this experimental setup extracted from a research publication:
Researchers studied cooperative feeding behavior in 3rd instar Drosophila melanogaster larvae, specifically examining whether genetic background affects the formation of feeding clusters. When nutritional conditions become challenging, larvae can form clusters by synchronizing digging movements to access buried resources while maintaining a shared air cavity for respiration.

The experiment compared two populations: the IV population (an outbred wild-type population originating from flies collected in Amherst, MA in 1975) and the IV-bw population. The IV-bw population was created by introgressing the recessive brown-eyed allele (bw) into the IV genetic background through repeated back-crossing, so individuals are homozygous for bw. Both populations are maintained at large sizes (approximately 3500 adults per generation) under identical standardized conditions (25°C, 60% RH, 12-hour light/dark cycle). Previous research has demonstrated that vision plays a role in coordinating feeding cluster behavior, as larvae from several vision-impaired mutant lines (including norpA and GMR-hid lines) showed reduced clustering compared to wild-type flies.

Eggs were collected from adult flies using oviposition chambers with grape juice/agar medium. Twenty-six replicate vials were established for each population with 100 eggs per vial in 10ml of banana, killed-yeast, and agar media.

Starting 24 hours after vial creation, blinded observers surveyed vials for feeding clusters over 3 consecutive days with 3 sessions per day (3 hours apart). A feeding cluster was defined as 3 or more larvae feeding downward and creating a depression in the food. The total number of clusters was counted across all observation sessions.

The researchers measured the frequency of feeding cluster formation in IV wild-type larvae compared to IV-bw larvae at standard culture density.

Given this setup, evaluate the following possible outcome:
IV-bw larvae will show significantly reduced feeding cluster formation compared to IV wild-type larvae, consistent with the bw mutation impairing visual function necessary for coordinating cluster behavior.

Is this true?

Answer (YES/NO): NO